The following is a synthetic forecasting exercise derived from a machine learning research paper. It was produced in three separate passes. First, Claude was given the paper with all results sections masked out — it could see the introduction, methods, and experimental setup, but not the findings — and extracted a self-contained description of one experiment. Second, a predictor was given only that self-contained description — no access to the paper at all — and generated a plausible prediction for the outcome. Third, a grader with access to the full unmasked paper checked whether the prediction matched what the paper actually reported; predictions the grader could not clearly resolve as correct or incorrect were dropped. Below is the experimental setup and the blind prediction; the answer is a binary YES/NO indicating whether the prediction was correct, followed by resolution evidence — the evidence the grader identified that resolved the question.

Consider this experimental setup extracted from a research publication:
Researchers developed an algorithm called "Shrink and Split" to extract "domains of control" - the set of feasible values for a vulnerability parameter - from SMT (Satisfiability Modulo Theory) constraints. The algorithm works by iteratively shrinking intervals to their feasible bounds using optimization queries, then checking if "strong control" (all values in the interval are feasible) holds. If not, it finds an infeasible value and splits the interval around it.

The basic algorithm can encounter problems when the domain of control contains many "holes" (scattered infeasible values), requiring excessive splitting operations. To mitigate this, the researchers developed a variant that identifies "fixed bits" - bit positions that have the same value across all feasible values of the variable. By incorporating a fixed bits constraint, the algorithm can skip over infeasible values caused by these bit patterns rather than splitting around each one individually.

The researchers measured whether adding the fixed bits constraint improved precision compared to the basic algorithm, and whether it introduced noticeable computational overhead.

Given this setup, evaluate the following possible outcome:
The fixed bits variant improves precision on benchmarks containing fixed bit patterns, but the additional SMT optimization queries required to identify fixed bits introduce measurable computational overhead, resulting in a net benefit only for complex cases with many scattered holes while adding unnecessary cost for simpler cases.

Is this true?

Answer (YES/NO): NO